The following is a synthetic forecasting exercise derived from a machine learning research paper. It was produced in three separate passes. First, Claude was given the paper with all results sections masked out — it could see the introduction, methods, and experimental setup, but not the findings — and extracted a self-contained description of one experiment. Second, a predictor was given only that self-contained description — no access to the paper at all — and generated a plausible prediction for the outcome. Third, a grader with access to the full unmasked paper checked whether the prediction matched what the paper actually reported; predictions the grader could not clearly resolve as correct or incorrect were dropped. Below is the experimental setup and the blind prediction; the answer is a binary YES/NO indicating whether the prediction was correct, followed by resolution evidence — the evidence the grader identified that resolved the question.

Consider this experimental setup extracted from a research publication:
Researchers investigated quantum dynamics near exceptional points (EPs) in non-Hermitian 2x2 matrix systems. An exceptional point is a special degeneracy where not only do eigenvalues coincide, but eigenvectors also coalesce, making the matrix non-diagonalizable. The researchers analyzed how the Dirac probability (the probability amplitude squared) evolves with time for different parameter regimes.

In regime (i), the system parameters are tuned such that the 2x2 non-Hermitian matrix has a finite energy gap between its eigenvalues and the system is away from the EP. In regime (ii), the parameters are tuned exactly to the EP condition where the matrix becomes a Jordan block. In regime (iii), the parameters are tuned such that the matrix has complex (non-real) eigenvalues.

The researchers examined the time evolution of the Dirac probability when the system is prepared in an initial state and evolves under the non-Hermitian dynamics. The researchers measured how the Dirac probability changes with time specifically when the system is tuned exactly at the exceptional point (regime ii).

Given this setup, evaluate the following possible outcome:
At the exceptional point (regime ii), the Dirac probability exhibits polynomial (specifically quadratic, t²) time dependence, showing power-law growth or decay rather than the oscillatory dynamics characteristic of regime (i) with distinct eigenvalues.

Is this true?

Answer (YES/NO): YES